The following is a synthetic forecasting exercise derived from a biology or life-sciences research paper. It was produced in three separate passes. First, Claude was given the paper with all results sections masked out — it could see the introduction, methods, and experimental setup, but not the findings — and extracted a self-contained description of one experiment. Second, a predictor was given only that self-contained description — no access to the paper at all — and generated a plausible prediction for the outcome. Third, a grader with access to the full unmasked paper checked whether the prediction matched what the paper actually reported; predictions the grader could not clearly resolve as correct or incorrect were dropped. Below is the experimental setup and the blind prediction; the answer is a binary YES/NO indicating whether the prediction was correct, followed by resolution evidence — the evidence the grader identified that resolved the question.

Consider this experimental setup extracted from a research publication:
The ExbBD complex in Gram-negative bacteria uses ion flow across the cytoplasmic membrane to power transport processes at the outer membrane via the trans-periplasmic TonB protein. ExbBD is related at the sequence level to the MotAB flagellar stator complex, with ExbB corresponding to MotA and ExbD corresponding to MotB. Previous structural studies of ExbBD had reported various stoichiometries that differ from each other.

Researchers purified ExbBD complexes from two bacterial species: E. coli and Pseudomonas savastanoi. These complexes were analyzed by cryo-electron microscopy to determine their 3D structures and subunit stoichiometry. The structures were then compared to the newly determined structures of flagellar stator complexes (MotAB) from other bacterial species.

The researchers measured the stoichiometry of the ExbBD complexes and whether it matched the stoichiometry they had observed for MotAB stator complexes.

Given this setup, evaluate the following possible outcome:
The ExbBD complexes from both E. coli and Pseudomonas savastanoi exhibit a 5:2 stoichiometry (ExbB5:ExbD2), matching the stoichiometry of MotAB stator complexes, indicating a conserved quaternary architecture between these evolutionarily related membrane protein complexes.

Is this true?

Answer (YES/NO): YES